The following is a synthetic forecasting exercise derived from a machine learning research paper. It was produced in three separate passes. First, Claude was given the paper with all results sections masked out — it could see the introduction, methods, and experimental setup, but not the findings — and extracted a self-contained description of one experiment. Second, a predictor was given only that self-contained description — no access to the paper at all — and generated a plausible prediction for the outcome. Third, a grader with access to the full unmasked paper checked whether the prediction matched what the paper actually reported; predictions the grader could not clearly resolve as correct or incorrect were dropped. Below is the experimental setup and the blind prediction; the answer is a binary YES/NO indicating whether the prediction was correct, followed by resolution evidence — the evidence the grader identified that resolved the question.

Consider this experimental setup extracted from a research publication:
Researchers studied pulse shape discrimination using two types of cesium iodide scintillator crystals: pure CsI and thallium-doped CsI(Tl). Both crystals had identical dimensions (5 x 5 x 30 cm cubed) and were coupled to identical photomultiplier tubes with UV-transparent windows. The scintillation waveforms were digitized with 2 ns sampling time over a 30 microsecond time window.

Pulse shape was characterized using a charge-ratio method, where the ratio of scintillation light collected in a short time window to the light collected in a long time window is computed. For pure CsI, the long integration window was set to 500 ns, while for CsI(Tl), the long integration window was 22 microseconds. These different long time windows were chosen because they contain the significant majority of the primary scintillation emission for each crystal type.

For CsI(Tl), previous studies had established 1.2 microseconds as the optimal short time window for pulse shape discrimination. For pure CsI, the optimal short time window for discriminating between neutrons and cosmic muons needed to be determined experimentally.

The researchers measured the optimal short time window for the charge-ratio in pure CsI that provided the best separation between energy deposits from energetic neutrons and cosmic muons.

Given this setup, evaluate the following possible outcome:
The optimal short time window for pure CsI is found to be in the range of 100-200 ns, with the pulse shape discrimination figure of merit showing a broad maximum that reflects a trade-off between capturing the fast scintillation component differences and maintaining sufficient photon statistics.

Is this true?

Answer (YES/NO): NO